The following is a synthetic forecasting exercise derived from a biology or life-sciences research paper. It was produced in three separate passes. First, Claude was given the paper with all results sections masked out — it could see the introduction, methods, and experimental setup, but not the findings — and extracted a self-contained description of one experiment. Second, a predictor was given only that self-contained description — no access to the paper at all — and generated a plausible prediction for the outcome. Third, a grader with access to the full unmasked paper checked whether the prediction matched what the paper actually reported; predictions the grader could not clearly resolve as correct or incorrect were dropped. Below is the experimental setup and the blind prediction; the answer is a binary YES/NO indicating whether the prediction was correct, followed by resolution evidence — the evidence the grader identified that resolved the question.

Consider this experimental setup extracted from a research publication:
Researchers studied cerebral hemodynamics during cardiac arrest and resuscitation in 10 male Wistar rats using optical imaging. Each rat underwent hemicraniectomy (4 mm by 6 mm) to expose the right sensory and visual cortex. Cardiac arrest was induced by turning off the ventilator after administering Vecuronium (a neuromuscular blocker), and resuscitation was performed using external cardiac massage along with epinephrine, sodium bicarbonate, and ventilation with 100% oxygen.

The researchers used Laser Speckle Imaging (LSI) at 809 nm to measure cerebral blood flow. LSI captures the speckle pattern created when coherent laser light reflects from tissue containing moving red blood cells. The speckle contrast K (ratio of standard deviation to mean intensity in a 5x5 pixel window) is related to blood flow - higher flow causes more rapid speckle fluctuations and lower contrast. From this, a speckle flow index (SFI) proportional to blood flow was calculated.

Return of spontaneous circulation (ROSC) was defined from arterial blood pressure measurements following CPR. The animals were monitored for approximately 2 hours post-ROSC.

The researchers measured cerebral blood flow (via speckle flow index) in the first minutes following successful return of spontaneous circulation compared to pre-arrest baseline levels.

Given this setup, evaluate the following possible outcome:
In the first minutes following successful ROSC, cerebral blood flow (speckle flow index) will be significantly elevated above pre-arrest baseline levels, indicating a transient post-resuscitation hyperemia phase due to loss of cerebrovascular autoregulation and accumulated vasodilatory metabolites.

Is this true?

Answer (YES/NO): YES